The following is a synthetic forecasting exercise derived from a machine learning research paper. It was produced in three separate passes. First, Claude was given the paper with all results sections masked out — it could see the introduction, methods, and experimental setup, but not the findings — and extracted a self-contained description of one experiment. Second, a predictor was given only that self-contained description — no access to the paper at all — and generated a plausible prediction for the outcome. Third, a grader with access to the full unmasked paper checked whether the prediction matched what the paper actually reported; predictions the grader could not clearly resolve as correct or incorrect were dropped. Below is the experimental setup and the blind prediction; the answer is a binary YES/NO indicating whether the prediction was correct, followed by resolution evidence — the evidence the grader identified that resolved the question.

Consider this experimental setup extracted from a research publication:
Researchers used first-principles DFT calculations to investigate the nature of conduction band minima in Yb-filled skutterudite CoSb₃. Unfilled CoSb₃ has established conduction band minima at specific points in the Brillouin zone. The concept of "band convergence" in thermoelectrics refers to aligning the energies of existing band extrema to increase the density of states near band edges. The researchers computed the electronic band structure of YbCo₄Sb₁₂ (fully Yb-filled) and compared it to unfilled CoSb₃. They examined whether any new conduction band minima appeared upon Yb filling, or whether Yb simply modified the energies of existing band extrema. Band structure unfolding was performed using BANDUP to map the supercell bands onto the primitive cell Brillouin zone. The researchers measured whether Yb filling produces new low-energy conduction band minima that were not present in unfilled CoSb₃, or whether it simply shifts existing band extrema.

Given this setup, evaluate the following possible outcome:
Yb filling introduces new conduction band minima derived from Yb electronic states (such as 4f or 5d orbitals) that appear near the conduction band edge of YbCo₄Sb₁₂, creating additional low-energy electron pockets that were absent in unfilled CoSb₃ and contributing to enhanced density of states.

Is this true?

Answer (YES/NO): NO